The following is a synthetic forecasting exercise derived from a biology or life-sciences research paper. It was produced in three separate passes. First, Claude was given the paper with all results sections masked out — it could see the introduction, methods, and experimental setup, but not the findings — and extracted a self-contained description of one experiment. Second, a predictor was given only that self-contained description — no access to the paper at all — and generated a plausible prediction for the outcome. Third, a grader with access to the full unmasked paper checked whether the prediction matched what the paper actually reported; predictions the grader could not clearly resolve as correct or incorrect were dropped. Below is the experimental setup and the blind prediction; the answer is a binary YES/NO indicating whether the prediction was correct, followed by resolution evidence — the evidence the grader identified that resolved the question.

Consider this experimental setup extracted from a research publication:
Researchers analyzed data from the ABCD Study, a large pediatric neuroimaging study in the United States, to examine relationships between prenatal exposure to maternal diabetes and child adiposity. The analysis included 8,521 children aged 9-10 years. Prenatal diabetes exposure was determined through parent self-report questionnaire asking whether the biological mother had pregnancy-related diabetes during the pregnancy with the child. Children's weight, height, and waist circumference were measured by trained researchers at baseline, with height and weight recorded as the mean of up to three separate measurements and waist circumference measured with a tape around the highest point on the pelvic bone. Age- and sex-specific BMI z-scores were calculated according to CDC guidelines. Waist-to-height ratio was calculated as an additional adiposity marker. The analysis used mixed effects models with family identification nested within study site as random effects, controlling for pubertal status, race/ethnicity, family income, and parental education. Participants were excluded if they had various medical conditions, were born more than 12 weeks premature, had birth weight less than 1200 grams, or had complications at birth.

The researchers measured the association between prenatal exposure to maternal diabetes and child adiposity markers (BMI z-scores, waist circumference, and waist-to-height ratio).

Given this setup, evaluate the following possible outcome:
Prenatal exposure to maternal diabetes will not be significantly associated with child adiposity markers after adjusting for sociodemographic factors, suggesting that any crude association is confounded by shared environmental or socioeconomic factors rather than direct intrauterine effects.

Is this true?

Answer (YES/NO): NO